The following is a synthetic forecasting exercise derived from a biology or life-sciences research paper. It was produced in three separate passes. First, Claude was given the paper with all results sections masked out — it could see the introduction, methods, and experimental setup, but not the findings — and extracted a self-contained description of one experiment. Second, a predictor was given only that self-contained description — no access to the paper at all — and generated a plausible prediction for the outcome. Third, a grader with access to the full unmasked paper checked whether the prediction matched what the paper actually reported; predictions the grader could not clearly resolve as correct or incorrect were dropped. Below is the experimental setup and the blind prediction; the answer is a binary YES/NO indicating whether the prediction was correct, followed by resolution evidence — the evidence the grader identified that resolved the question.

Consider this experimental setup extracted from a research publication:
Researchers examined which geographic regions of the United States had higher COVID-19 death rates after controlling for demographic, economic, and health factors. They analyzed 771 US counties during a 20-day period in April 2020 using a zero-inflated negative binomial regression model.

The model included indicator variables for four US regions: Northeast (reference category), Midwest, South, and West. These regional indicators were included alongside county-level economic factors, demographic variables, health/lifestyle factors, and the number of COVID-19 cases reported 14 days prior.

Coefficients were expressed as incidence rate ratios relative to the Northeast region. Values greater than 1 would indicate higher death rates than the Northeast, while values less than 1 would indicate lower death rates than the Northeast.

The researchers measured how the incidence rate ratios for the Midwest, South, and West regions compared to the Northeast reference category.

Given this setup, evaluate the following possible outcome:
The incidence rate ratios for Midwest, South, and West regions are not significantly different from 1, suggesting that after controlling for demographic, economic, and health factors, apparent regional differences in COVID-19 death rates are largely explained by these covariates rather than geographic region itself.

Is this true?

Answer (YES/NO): NO